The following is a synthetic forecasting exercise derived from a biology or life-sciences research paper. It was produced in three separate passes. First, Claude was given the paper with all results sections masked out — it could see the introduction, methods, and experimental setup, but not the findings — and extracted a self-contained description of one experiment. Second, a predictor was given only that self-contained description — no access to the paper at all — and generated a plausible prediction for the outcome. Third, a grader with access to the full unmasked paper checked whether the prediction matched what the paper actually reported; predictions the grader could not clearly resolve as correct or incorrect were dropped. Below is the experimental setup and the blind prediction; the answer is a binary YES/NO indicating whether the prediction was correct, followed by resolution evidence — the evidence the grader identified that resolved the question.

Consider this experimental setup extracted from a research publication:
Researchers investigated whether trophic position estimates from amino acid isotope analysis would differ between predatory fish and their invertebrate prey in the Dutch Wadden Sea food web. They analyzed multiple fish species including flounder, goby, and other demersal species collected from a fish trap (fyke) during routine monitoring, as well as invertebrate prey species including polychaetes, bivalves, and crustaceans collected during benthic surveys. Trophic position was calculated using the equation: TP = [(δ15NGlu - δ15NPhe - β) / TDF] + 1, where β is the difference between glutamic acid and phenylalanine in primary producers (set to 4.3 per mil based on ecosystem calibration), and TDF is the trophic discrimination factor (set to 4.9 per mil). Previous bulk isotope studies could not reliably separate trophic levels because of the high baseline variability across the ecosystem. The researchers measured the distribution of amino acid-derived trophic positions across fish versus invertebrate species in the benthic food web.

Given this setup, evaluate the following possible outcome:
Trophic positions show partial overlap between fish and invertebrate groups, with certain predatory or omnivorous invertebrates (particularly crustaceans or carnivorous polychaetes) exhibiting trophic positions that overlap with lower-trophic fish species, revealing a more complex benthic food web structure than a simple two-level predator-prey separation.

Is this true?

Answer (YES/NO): NO